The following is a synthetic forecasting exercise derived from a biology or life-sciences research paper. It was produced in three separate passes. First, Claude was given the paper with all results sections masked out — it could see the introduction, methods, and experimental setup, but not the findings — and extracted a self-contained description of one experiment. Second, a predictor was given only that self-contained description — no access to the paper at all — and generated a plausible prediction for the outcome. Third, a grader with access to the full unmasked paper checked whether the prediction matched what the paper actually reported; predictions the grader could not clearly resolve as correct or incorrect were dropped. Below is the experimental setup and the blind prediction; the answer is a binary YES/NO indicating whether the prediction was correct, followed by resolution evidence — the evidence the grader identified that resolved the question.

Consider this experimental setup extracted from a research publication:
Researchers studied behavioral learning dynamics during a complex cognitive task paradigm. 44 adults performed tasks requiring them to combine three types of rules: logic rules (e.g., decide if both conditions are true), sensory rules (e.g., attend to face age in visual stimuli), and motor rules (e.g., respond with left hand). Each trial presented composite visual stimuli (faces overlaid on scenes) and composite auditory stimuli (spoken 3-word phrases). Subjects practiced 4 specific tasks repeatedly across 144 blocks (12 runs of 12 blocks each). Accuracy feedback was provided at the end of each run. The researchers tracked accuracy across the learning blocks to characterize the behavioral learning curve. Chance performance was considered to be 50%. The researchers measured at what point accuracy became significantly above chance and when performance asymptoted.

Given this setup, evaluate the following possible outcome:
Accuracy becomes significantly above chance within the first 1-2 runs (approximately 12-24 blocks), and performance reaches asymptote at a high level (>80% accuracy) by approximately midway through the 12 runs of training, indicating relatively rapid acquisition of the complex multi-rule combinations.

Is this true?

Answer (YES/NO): NO